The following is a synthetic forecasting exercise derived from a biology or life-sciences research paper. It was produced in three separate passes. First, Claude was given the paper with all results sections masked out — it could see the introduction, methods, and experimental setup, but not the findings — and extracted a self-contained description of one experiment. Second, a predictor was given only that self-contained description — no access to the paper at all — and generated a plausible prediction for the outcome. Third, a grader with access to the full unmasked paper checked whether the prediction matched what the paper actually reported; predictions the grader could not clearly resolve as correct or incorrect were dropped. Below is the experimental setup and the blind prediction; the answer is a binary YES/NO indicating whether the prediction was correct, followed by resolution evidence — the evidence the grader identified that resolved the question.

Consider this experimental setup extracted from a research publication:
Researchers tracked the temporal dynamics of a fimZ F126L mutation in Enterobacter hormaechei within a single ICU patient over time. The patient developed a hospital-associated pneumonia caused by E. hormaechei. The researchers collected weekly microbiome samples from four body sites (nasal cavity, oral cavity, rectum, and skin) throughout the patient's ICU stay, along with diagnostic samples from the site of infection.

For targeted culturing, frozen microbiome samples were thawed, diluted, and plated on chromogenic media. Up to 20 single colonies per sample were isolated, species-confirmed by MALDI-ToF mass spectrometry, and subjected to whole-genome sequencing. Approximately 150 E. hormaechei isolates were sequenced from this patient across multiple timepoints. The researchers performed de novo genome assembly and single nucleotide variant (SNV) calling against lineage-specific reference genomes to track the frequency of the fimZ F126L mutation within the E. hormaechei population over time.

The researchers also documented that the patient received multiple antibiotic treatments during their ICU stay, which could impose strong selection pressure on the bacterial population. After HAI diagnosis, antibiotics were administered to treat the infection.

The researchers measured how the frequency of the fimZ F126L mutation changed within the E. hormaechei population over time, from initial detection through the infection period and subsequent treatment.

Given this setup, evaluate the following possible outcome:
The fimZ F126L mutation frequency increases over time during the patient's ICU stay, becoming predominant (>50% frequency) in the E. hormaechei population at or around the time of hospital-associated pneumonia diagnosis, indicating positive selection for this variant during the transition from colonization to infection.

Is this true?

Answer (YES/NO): YES